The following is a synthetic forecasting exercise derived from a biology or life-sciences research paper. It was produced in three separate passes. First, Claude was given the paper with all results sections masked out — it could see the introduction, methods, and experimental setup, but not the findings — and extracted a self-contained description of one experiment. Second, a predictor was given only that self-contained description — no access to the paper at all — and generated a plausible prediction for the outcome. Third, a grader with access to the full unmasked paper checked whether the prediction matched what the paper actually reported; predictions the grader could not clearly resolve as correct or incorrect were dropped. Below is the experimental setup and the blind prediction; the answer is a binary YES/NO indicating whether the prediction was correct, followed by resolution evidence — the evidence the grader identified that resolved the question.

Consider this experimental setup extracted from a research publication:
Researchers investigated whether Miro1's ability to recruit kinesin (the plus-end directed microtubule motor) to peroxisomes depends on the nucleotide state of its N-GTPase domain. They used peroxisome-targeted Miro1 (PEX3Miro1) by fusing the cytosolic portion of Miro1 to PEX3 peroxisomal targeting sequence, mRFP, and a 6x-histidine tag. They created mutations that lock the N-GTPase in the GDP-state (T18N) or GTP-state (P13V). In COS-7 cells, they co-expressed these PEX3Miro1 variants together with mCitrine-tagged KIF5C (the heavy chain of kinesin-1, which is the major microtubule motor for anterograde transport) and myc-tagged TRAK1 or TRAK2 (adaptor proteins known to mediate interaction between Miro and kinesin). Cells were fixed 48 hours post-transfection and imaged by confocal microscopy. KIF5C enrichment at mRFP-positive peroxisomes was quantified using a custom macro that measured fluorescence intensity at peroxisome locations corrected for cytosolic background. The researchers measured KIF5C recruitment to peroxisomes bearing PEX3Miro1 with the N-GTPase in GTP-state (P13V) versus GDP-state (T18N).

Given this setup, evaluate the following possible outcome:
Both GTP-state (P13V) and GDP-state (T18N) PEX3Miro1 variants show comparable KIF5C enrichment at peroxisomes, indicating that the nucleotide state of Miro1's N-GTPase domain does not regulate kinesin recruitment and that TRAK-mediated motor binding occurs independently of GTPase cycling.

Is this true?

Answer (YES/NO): NO